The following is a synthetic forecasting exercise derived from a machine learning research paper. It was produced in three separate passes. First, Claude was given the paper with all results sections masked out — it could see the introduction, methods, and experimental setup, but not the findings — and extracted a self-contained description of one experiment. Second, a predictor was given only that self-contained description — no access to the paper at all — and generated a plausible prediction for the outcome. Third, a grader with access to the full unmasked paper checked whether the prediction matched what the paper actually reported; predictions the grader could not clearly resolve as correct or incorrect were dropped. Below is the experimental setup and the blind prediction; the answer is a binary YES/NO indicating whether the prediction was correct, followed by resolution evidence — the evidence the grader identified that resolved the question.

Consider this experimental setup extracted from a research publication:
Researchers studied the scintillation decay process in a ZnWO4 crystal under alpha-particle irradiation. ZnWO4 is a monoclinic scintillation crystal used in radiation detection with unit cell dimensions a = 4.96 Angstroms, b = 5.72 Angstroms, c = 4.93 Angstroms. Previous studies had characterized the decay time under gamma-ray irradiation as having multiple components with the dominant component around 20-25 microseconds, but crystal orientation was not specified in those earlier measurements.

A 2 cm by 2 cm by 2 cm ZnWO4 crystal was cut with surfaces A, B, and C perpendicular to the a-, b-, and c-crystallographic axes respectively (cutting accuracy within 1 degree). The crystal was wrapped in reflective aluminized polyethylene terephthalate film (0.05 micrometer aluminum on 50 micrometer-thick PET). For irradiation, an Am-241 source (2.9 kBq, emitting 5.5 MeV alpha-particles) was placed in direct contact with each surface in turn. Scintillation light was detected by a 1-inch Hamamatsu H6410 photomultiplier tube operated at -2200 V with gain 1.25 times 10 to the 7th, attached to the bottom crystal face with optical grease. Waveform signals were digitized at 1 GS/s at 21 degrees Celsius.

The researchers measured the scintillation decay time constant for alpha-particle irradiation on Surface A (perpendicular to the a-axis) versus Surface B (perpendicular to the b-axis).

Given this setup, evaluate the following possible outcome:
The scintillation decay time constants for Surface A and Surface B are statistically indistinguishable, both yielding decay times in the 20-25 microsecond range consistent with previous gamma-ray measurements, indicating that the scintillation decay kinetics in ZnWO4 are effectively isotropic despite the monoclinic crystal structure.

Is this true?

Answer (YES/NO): NO